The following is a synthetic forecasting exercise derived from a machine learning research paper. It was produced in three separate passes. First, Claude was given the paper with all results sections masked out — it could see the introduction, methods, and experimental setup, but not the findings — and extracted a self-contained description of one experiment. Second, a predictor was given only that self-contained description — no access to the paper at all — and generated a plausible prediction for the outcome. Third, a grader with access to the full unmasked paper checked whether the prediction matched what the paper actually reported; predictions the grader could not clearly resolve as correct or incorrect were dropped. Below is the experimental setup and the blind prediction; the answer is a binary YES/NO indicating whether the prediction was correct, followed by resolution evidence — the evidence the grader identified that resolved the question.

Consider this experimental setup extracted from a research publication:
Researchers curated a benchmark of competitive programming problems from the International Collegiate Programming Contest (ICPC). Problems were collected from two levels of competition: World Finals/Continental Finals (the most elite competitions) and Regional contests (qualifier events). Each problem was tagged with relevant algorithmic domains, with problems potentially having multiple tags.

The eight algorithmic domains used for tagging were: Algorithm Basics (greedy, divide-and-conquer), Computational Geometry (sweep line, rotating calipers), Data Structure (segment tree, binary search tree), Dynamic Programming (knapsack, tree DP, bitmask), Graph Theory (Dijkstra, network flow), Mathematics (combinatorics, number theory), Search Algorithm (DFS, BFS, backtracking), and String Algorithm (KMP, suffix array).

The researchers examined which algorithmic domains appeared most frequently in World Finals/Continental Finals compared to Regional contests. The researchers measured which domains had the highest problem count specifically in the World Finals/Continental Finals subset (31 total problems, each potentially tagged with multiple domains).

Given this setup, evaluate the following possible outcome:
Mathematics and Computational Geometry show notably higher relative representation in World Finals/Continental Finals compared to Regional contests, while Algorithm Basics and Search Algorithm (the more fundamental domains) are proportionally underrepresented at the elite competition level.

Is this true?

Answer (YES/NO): NO